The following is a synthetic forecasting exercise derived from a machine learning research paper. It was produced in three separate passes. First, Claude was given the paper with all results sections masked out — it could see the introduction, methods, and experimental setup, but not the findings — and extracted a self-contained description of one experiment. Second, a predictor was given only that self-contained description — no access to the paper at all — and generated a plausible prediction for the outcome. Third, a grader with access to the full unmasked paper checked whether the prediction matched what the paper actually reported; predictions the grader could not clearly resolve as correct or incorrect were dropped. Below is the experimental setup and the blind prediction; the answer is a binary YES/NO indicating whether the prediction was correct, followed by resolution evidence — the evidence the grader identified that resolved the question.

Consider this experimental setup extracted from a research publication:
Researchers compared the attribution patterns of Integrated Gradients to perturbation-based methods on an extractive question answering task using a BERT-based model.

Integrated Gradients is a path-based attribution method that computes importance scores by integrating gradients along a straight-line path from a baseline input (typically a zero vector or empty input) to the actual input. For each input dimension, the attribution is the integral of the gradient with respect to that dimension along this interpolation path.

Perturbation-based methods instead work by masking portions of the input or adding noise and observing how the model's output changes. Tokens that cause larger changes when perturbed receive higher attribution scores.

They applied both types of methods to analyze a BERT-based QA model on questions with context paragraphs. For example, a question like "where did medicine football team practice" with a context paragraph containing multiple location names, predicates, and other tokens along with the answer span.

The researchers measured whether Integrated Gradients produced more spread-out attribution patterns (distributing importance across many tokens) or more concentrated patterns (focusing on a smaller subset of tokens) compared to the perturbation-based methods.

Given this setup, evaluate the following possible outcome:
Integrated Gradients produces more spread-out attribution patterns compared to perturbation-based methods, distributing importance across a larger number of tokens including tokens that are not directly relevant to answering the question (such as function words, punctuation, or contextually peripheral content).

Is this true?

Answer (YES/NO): YES